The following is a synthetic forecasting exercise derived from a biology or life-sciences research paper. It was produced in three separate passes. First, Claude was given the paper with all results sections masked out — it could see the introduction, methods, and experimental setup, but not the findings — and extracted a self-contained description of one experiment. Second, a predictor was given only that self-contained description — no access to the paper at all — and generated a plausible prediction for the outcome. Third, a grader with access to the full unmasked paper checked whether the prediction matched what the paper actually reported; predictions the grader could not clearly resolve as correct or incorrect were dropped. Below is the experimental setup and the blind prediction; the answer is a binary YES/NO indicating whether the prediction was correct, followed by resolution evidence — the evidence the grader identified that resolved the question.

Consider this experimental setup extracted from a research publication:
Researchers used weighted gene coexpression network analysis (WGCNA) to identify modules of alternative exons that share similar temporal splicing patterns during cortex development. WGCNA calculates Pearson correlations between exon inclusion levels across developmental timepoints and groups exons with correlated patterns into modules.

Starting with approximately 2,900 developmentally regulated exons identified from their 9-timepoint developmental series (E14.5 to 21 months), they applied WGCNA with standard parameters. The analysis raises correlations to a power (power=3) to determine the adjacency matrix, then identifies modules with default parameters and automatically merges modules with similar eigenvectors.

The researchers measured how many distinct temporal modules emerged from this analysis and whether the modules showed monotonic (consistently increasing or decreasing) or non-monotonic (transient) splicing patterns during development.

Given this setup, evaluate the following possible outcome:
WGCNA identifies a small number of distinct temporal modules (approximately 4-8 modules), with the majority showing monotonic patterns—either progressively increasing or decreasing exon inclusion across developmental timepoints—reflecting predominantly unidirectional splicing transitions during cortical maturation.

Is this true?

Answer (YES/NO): YES